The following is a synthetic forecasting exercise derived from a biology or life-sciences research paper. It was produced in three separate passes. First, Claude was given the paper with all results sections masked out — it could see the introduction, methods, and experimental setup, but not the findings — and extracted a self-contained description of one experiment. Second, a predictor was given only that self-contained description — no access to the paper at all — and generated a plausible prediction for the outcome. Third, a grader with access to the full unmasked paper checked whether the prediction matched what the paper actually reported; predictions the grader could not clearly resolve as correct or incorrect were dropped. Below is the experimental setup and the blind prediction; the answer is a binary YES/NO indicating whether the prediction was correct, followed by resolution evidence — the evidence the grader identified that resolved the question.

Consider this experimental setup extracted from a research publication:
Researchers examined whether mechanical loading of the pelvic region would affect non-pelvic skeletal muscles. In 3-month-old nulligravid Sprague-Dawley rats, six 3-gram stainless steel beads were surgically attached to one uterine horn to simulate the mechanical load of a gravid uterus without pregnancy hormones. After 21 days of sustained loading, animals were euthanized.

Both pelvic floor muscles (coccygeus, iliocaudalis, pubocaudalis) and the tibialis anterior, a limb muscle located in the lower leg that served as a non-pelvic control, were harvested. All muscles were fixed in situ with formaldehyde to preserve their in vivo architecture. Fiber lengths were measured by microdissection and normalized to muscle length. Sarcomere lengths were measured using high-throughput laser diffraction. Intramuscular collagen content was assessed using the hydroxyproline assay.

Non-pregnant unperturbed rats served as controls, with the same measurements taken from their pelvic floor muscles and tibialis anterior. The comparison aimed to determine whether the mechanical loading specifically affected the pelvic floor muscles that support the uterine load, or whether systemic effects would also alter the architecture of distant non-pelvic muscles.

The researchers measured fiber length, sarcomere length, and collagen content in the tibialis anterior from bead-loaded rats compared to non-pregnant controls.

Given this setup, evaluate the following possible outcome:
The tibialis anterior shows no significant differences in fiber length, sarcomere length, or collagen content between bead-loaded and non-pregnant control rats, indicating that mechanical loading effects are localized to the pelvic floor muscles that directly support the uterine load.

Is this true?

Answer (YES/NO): YES